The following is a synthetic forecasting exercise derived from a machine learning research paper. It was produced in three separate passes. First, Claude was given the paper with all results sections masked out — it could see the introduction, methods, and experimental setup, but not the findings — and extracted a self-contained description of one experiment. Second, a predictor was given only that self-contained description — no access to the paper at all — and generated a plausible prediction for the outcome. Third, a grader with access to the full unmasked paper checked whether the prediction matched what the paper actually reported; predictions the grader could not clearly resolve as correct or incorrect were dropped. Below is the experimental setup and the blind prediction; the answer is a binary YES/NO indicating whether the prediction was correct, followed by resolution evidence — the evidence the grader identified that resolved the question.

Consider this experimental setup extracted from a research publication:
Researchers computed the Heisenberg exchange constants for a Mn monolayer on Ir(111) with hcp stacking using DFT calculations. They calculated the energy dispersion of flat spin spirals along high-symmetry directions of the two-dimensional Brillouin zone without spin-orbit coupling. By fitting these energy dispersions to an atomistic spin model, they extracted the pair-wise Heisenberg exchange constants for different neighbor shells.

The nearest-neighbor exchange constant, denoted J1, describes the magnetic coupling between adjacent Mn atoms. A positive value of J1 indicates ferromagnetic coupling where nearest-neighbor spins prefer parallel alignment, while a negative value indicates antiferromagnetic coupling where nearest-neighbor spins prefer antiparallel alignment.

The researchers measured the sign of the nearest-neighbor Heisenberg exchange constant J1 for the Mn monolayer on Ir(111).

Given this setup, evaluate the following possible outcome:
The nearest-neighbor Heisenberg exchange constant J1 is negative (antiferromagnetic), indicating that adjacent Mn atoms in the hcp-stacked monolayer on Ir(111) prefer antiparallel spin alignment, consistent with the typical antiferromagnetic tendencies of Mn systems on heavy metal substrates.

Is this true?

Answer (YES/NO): YES